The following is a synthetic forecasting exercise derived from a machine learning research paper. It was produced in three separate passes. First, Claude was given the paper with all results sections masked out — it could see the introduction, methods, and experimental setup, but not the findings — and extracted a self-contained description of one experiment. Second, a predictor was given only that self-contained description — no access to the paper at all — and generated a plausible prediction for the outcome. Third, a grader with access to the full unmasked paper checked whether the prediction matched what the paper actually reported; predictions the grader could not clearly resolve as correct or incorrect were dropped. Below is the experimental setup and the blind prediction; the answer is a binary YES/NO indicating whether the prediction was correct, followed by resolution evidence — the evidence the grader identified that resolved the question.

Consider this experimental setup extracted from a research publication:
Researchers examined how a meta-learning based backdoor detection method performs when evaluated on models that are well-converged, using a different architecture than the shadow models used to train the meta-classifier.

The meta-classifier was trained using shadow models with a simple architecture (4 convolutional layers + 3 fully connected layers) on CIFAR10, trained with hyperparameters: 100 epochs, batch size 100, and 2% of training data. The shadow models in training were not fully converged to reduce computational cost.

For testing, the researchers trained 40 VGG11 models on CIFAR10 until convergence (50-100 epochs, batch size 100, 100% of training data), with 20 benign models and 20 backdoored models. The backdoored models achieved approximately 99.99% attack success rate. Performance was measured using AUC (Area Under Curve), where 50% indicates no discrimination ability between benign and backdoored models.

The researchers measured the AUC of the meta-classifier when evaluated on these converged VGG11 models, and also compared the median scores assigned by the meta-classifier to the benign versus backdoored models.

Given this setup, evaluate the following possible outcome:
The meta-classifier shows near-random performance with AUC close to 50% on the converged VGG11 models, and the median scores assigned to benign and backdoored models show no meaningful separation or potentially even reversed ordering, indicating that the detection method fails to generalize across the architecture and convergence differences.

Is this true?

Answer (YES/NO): YES